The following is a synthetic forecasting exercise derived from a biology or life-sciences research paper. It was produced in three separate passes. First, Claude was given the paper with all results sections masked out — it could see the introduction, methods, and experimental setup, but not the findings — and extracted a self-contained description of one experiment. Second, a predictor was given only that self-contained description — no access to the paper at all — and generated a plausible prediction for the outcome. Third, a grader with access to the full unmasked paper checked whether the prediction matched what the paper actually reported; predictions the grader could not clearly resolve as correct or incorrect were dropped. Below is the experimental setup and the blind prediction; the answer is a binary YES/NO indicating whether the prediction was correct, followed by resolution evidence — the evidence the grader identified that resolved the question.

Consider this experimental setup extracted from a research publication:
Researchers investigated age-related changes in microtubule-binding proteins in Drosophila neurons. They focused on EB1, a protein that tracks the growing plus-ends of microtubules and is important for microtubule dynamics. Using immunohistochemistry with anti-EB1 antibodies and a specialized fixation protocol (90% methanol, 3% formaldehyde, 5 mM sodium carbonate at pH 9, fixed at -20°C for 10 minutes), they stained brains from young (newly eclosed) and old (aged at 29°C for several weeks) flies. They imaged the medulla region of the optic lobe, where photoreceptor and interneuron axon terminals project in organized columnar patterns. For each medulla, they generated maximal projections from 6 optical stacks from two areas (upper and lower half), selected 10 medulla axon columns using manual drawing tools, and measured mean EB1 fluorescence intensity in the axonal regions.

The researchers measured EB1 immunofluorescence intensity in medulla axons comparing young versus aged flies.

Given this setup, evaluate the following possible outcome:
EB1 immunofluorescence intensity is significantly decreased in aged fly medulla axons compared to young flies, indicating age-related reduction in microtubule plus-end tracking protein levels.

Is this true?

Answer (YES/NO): YES